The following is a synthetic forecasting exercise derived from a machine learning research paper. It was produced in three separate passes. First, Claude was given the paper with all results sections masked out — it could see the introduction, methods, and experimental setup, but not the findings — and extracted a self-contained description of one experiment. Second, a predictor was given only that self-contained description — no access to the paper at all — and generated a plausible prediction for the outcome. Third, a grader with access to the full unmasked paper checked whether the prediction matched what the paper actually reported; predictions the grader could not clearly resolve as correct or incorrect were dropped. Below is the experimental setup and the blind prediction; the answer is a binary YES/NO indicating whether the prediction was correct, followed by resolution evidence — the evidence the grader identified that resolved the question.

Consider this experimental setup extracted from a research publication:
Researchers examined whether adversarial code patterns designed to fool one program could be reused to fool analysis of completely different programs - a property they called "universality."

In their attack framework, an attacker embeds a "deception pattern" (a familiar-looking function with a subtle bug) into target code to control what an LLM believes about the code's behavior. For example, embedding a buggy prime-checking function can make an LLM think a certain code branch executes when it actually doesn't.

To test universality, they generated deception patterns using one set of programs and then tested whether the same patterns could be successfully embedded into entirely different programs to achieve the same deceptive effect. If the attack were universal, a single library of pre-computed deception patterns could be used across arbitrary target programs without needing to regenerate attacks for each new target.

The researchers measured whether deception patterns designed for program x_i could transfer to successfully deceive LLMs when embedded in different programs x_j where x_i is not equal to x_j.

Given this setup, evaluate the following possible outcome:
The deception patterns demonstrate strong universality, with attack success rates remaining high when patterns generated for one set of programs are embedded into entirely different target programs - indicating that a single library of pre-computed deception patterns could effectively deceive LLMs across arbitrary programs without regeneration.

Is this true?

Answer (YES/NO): YES